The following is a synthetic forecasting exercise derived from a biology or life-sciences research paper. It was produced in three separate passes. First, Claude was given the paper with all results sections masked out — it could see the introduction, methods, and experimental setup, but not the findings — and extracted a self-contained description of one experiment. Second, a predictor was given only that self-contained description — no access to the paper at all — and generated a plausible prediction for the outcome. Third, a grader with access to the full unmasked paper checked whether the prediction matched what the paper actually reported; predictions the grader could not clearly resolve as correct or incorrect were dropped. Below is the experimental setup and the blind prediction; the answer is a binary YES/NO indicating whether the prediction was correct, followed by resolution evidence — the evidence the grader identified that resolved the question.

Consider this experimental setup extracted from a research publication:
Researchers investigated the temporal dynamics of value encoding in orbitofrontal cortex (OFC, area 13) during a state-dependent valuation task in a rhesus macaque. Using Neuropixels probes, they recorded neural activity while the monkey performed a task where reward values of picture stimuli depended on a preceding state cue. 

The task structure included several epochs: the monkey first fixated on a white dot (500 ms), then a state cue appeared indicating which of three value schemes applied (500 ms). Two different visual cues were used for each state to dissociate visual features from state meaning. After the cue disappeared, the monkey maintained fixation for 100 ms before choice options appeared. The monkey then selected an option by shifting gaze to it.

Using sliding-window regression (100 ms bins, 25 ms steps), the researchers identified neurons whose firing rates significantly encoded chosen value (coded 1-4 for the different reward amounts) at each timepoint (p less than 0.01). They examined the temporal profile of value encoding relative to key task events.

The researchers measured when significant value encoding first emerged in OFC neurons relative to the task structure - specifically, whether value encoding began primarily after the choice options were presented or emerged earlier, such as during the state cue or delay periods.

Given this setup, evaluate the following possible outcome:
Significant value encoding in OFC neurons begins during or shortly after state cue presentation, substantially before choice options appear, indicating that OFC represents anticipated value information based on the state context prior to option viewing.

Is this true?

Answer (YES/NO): NO